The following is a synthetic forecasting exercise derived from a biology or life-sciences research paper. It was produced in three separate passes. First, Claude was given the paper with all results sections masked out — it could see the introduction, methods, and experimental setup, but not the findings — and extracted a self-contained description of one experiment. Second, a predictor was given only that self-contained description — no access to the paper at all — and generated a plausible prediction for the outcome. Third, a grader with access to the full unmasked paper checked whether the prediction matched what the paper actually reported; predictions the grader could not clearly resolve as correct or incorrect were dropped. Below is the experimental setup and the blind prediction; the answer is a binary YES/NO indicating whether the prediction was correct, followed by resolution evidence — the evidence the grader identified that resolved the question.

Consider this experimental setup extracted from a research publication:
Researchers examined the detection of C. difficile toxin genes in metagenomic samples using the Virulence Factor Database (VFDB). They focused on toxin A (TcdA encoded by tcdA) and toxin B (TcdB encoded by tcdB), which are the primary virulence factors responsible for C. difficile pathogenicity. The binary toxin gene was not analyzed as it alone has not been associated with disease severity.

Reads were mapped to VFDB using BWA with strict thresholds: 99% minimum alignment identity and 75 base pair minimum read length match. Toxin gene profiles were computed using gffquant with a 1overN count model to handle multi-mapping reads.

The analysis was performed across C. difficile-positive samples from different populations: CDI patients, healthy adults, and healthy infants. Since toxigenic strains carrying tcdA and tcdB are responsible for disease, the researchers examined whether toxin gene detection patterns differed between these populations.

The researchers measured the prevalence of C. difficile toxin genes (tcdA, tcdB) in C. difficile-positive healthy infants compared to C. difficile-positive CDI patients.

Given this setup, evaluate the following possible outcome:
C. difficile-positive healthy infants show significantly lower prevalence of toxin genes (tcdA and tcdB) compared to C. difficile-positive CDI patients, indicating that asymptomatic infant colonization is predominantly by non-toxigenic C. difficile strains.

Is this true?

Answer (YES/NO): NO